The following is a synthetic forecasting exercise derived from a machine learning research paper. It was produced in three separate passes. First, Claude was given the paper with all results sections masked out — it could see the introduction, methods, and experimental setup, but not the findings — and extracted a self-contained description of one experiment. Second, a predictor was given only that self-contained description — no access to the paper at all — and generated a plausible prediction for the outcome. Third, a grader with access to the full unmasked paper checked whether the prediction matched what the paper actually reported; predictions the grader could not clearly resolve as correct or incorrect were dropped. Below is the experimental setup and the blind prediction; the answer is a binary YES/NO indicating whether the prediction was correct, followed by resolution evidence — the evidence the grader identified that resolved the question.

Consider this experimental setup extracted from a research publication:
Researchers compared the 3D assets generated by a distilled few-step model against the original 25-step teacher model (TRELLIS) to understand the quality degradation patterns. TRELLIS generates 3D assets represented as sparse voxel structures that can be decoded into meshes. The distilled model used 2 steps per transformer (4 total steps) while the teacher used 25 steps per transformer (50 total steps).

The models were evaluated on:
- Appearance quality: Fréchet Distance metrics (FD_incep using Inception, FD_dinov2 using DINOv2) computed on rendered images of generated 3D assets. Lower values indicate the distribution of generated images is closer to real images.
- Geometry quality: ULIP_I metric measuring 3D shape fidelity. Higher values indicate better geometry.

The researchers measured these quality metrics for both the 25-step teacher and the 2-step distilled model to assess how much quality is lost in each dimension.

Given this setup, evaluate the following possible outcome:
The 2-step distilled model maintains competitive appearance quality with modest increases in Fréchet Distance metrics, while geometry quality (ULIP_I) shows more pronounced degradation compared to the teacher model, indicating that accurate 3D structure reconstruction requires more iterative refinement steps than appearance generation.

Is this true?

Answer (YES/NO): NO